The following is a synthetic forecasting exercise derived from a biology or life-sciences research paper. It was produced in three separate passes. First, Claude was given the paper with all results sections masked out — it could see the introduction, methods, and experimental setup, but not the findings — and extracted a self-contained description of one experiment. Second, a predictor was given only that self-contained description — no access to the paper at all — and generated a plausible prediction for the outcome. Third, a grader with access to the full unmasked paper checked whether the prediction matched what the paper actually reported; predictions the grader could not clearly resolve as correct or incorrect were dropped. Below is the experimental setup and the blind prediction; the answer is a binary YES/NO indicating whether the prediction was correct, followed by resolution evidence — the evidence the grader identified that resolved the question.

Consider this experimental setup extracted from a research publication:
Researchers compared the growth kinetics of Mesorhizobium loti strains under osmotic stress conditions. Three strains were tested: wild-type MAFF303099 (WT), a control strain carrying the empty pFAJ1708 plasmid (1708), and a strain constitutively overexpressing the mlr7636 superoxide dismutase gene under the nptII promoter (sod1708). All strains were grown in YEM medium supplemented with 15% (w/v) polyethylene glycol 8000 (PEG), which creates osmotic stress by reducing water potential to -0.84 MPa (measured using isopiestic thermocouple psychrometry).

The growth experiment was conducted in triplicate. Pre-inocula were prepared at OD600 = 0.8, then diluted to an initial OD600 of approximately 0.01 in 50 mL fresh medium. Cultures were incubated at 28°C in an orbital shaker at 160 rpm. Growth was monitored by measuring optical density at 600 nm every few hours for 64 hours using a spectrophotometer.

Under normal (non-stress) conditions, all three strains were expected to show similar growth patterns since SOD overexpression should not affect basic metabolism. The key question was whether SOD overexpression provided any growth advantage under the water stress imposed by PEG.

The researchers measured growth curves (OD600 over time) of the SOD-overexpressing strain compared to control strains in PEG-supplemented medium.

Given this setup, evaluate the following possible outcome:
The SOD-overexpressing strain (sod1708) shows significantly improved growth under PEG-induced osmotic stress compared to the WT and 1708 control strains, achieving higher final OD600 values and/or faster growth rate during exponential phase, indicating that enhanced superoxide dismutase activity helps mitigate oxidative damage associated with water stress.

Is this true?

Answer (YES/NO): NO